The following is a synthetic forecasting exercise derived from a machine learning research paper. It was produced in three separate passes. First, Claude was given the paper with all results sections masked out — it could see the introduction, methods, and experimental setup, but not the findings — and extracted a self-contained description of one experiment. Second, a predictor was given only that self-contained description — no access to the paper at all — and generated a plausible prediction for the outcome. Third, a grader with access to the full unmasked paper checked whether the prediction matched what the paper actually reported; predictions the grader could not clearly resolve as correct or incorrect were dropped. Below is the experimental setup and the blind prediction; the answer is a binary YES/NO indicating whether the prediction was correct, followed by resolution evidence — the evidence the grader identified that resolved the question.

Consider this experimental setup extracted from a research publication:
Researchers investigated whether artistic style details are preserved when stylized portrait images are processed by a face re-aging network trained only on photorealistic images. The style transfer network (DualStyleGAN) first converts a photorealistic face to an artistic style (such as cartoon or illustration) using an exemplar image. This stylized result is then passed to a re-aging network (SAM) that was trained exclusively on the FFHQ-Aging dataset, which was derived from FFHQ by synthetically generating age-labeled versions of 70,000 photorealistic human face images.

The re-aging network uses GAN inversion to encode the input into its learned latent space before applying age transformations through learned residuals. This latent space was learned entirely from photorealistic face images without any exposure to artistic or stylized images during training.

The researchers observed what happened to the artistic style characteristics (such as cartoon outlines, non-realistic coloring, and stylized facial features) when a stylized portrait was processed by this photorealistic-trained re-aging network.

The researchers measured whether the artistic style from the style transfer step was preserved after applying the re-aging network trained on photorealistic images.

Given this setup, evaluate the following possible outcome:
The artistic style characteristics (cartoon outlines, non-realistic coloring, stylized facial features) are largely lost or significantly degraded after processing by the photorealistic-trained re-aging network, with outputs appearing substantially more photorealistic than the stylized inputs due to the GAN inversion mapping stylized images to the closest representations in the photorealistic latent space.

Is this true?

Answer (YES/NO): YES